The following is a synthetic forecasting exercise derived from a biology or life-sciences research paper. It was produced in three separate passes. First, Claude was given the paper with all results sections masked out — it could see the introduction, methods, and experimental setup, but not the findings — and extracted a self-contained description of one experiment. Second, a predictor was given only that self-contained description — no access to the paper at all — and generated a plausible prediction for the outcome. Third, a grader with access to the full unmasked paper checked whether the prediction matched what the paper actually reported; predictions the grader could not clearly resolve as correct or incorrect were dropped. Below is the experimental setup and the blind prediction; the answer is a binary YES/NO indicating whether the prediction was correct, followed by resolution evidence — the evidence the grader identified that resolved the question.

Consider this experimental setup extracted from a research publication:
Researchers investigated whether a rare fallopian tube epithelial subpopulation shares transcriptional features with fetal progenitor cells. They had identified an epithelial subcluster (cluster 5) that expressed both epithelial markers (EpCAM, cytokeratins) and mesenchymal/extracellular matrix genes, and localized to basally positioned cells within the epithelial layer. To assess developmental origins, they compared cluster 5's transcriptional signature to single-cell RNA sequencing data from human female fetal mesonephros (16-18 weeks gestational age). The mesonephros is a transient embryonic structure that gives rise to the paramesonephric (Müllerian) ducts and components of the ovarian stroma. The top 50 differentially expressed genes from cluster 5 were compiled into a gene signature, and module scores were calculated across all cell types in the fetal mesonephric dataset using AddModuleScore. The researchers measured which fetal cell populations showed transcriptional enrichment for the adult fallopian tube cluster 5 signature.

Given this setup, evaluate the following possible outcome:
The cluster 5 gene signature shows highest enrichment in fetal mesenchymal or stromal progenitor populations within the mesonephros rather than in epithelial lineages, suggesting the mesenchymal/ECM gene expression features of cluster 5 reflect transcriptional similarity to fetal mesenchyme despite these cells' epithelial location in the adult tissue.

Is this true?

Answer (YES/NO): YES